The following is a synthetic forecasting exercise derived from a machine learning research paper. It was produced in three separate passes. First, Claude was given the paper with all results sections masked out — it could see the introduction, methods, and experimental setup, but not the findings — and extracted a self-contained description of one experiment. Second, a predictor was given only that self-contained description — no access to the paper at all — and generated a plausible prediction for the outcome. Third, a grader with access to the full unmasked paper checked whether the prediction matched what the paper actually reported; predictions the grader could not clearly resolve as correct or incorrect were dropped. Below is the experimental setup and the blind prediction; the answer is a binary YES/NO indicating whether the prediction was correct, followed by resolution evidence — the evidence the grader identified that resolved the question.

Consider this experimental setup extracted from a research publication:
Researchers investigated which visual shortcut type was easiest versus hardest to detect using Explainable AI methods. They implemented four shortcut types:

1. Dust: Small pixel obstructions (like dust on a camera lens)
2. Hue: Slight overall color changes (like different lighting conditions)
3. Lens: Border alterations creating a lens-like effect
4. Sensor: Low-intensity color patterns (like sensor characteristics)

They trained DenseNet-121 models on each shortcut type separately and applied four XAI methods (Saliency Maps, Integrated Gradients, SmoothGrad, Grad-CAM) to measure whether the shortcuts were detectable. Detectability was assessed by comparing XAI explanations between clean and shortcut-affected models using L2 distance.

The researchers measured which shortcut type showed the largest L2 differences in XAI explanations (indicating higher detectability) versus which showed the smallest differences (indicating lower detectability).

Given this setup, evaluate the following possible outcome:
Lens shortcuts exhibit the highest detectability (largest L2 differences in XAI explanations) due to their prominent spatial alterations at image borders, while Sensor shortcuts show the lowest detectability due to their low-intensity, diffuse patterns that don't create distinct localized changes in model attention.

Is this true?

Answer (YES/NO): NO